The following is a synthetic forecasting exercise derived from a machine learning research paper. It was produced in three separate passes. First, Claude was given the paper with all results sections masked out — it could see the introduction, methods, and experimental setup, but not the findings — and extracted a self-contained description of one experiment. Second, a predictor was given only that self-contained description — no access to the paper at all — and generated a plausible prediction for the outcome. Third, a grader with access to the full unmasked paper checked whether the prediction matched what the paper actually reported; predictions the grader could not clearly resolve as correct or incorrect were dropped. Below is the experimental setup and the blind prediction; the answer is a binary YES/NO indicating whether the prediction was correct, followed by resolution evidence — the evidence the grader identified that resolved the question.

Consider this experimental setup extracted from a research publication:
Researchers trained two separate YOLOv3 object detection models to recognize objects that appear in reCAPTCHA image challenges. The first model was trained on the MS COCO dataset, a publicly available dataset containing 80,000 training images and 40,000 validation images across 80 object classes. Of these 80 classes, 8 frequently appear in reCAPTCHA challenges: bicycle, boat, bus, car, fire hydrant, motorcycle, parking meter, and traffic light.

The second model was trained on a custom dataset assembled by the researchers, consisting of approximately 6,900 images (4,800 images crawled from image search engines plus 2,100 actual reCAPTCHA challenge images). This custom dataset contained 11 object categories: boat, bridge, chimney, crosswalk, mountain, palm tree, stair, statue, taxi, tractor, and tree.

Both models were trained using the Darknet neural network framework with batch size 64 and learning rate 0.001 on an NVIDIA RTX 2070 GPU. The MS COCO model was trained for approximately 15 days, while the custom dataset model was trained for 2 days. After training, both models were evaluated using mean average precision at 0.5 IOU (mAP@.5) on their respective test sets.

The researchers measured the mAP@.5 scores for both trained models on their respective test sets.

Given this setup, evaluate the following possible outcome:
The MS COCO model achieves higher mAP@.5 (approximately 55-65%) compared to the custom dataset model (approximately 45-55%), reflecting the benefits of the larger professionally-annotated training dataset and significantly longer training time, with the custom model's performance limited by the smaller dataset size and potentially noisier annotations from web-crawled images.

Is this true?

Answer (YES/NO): YES